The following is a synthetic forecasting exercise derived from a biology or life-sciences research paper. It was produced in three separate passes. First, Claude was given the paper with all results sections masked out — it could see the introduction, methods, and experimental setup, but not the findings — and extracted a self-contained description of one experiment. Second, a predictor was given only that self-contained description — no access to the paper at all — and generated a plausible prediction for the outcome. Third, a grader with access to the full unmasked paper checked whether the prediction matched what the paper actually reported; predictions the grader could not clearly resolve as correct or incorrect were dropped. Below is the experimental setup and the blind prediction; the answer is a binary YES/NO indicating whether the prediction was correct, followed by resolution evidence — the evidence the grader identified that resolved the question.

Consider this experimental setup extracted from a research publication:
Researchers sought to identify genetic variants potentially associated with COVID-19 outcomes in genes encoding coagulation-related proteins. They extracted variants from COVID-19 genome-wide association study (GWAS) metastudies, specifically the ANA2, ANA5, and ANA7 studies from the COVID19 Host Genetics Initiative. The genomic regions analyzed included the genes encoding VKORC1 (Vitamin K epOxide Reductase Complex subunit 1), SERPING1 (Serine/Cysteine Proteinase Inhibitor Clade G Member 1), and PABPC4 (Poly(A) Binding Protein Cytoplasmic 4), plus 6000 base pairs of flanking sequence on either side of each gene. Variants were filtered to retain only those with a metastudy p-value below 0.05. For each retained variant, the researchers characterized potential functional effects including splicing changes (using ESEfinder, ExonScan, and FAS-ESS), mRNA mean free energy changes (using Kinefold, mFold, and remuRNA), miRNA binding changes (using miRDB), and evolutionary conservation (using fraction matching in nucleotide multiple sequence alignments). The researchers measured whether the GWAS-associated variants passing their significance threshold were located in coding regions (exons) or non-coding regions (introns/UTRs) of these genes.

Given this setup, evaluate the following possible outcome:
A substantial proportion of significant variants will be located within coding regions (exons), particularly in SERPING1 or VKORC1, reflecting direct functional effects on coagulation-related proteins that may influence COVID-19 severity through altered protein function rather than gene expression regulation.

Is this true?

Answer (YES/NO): NO